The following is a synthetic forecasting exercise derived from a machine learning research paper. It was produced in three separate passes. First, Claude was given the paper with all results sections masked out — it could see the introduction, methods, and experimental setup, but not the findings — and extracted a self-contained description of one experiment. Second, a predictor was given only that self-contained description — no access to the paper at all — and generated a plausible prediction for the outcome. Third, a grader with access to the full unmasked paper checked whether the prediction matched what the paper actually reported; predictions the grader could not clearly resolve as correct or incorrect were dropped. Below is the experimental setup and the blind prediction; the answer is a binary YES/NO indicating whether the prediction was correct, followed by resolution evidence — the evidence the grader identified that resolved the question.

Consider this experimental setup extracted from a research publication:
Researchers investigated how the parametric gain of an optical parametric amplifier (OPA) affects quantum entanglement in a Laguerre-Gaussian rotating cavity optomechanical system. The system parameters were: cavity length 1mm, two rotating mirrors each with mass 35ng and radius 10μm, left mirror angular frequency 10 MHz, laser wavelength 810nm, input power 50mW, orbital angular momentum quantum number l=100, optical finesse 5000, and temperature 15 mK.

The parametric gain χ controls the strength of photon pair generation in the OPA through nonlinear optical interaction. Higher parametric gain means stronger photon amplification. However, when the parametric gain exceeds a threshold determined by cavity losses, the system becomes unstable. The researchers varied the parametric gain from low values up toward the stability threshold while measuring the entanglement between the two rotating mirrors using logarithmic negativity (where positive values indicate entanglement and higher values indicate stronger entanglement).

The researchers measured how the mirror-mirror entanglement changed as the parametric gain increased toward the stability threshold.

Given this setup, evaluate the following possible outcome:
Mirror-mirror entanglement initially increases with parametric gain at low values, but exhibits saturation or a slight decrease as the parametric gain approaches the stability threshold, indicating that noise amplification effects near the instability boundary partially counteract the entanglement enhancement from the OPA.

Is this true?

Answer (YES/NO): NO